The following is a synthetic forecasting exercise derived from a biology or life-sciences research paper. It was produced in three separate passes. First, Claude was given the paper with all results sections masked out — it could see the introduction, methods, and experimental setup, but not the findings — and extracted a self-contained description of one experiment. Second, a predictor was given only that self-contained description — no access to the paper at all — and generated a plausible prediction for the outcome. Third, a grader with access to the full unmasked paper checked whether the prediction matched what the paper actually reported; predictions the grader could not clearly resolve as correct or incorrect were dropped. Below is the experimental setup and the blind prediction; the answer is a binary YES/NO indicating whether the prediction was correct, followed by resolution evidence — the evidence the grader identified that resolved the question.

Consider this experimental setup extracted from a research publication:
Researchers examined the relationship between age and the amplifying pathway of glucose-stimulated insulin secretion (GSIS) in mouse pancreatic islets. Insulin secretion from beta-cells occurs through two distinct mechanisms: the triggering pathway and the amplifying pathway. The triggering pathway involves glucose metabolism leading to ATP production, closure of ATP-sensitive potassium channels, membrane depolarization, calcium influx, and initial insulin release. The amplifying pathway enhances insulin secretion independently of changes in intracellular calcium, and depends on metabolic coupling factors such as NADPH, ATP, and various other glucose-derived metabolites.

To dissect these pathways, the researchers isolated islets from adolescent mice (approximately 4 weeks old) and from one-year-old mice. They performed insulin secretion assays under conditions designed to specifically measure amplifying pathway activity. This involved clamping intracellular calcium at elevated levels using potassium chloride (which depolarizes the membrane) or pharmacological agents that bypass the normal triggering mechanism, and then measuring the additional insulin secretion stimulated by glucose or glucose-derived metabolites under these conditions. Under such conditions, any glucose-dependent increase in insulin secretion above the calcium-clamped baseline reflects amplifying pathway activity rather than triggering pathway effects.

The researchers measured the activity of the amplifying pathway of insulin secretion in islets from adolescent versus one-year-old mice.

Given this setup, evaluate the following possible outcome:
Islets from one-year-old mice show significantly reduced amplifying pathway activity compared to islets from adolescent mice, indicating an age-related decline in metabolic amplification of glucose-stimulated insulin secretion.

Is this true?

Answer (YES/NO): NO